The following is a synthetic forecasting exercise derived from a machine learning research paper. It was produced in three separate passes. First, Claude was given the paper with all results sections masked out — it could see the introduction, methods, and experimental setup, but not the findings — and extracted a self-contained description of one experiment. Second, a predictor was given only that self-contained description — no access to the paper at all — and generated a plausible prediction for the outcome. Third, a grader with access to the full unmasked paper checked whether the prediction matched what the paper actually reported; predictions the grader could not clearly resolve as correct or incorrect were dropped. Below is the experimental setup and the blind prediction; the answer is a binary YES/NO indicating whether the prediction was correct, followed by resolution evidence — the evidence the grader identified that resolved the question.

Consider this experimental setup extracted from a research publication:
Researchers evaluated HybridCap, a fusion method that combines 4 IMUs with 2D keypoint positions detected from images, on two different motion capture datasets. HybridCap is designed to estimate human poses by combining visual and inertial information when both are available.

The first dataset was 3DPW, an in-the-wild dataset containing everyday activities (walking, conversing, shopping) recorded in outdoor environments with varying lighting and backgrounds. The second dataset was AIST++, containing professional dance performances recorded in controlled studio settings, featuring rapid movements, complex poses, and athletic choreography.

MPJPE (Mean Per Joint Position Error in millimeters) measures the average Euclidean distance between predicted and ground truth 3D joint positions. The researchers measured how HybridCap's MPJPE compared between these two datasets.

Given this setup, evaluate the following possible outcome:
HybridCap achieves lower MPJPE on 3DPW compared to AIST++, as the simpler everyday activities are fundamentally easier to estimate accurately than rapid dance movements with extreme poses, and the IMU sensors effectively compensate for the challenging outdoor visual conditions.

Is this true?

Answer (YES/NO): NO